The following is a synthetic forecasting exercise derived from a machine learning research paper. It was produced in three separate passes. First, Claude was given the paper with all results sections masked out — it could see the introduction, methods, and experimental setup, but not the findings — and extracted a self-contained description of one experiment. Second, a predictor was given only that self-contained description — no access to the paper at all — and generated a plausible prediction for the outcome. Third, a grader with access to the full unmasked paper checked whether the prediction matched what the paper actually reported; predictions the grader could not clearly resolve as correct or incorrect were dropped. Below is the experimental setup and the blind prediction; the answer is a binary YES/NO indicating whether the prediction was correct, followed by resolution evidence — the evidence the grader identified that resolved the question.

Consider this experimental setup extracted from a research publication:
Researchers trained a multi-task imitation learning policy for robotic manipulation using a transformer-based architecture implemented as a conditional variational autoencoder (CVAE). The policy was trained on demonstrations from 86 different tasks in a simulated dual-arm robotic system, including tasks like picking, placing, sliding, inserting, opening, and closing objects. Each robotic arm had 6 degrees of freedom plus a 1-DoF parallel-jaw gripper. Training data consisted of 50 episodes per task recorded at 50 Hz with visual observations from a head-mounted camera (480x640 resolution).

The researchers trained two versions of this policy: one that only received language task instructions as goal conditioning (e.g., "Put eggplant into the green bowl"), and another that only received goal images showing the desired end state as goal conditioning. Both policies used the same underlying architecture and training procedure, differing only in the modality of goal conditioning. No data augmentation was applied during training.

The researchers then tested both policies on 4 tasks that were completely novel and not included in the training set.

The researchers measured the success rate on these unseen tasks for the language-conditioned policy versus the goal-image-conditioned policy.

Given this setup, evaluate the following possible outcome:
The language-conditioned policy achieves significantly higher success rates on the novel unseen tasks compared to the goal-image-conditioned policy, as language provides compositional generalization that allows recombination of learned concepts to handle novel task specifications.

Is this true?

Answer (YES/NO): NO